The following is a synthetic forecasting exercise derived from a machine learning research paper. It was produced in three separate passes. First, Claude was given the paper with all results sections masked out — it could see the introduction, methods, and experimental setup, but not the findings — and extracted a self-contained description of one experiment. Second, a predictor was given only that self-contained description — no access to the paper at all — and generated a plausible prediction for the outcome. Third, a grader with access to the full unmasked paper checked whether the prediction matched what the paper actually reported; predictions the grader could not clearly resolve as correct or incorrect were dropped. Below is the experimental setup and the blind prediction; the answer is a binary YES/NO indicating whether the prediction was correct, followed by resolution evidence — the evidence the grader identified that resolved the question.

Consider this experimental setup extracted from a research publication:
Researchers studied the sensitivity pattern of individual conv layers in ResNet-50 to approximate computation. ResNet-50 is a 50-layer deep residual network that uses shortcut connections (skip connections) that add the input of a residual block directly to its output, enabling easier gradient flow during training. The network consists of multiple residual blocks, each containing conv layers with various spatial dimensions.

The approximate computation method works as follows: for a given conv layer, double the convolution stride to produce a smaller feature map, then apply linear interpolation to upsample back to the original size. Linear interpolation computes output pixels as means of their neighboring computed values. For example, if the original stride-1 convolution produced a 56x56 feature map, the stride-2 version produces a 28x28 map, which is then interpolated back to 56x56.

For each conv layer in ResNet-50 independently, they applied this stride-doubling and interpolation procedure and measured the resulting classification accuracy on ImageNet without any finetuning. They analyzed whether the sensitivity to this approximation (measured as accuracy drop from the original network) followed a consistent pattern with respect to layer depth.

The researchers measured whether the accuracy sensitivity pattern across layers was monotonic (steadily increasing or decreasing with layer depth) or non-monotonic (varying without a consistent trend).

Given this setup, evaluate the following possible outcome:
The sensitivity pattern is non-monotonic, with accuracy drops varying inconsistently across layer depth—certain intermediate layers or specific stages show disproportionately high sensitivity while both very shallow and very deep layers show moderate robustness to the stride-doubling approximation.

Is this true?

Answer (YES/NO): NO